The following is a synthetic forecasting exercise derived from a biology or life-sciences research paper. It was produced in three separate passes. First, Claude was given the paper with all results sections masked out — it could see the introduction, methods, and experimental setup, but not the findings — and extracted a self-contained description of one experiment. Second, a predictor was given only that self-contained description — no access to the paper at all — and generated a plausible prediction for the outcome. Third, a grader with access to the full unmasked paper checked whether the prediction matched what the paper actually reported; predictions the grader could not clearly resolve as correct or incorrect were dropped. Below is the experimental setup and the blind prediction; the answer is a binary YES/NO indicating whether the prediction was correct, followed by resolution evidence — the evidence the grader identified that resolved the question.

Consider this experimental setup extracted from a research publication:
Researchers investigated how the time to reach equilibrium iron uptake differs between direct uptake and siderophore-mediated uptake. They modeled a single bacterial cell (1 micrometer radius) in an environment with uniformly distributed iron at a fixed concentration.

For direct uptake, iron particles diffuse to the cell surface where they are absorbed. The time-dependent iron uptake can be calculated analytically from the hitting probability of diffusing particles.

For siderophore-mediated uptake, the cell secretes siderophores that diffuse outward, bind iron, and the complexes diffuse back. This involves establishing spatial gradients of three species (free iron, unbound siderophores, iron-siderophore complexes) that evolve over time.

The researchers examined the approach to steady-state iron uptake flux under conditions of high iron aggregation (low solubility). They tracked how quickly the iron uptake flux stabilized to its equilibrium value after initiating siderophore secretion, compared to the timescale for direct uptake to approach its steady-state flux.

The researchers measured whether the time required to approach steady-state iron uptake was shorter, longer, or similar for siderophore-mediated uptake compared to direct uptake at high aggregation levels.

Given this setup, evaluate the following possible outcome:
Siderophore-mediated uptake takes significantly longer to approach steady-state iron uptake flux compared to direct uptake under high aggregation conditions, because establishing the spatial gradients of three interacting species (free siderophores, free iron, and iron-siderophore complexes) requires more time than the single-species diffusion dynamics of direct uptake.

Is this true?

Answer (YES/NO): YES